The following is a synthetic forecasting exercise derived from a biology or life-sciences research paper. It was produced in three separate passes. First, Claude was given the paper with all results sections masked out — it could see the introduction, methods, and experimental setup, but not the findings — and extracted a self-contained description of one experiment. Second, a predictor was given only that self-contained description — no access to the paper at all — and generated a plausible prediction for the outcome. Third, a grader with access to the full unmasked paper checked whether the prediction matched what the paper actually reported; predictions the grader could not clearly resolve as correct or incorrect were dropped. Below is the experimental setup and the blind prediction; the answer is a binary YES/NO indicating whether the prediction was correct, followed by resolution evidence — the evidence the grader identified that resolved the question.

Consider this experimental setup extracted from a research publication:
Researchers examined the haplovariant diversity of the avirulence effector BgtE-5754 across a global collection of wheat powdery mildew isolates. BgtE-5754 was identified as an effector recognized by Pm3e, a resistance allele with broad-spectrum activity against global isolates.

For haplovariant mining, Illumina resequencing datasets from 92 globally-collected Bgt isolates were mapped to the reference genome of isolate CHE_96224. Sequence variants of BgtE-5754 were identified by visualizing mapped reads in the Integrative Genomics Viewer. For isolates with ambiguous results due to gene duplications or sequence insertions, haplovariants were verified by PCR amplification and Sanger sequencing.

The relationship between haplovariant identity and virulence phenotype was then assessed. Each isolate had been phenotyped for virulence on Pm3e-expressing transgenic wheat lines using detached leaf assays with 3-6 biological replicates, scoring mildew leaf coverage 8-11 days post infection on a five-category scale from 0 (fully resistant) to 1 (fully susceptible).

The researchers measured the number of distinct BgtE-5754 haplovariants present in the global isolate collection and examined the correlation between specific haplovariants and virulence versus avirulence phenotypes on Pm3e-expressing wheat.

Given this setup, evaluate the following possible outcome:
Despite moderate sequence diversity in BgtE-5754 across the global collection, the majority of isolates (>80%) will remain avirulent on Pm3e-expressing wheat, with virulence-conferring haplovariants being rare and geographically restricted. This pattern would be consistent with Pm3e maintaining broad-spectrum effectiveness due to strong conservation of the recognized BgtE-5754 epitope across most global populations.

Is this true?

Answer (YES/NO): NO